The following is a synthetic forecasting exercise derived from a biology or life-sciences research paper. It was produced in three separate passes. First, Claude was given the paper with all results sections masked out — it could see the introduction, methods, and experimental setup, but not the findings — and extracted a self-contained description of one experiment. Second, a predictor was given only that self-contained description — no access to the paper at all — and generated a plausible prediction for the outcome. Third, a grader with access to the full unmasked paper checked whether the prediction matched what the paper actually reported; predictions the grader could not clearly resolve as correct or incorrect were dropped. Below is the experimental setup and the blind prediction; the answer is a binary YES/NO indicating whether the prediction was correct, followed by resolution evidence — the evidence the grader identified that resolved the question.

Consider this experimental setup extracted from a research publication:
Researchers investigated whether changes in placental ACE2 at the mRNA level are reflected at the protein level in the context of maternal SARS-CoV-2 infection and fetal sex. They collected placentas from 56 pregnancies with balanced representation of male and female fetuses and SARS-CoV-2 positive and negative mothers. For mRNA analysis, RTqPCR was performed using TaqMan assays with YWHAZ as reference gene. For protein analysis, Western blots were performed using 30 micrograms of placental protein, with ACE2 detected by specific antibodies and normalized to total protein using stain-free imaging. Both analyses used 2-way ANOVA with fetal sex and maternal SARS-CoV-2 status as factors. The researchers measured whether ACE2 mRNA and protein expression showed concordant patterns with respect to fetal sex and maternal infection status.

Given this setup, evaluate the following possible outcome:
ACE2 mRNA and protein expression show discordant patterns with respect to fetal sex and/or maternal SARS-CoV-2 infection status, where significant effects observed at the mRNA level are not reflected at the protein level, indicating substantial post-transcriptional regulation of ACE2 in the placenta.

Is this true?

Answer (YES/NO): NO